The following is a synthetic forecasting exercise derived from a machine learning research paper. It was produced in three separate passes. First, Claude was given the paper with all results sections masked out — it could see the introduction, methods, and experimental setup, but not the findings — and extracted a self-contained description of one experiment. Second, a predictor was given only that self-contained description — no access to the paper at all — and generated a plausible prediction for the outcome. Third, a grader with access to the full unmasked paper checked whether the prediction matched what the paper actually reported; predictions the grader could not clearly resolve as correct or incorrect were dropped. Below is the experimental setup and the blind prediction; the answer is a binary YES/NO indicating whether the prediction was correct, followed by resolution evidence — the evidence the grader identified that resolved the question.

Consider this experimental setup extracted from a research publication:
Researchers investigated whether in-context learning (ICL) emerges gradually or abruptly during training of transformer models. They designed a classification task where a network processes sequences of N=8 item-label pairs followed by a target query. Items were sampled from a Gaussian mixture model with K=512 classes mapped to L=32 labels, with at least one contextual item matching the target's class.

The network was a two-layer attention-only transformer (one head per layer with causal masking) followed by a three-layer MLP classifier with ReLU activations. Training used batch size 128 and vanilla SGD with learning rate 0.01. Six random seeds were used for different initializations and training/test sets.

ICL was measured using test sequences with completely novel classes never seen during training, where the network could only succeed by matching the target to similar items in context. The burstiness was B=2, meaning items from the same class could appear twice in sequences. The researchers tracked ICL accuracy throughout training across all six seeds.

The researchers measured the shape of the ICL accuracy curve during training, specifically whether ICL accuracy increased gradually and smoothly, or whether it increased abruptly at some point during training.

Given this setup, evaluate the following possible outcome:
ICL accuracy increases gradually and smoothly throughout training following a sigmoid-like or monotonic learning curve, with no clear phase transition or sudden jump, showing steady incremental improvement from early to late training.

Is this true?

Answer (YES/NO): NO